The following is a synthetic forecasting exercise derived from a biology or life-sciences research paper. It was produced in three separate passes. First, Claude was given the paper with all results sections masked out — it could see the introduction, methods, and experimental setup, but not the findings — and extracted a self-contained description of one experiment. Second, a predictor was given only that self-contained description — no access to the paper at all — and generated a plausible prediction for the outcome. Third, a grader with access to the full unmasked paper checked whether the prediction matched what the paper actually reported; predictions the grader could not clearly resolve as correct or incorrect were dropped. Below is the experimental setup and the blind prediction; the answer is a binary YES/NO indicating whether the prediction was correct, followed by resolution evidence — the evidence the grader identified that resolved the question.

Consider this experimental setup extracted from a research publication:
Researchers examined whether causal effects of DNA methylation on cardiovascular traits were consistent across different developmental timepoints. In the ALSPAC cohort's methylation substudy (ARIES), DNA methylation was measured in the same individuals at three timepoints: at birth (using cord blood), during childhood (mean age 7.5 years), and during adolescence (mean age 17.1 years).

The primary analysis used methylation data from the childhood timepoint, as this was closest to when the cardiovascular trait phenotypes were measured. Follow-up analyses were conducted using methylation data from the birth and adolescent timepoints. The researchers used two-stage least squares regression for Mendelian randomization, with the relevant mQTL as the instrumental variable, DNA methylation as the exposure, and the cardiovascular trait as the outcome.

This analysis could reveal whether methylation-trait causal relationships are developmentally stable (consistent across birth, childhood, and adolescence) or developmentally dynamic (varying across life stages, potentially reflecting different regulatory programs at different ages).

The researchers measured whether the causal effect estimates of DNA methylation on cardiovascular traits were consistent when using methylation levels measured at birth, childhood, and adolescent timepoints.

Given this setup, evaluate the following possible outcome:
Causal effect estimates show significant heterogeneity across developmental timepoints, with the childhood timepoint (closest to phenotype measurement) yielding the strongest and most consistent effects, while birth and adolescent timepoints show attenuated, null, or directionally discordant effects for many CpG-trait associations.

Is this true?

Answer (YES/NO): NO